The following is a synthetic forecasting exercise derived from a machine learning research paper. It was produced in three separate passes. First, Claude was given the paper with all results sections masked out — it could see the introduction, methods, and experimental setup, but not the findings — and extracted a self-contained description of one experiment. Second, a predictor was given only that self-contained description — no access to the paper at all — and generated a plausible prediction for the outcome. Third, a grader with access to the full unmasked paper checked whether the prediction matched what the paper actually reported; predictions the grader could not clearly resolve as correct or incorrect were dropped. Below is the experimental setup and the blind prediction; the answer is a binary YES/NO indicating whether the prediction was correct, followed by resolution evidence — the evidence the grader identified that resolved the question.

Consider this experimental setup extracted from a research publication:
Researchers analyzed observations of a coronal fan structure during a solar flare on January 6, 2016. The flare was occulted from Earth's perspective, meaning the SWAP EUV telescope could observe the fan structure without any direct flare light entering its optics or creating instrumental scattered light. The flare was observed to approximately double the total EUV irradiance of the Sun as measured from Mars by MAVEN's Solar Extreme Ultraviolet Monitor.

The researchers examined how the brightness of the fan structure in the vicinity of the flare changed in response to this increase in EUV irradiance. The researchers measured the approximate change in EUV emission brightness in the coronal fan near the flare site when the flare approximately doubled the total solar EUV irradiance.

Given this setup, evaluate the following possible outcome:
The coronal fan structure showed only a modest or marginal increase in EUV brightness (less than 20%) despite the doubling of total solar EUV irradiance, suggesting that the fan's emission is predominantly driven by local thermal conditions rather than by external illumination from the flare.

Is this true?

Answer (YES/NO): NO